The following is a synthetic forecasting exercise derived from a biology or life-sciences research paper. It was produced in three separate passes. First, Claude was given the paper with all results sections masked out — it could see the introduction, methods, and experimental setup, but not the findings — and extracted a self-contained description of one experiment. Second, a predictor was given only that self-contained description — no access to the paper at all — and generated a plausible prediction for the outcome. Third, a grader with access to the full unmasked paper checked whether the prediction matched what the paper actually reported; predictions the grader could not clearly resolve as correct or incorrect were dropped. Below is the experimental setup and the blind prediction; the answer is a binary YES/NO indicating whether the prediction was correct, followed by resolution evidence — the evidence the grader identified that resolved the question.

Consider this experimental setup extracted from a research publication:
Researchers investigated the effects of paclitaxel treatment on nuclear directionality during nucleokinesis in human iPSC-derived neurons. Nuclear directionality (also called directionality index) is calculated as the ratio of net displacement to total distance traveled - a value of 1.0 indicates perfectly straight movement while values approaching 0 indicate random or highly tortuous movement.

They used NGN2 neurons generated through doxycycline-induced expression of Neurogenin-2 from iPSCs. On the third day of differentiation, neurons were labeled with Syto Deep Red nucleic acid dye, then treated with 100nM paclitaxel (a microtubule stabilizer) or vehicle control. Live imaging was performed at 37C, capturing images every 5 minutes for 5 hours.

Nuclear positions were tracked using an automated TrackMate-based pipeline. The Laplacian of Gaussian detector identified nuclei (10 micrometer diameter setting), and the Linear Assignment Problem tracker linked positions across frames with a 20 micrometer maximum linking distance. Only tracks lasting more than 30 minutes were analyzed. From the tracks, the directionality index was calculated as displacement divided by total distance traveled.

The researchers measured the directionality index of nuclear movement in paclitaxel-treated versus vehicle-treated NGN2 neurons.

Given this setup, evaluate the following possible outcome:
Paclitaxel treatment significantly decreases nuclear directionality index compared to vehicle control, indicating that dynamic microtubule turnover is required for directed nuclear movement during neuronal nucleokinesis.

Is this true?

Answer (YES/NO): YES